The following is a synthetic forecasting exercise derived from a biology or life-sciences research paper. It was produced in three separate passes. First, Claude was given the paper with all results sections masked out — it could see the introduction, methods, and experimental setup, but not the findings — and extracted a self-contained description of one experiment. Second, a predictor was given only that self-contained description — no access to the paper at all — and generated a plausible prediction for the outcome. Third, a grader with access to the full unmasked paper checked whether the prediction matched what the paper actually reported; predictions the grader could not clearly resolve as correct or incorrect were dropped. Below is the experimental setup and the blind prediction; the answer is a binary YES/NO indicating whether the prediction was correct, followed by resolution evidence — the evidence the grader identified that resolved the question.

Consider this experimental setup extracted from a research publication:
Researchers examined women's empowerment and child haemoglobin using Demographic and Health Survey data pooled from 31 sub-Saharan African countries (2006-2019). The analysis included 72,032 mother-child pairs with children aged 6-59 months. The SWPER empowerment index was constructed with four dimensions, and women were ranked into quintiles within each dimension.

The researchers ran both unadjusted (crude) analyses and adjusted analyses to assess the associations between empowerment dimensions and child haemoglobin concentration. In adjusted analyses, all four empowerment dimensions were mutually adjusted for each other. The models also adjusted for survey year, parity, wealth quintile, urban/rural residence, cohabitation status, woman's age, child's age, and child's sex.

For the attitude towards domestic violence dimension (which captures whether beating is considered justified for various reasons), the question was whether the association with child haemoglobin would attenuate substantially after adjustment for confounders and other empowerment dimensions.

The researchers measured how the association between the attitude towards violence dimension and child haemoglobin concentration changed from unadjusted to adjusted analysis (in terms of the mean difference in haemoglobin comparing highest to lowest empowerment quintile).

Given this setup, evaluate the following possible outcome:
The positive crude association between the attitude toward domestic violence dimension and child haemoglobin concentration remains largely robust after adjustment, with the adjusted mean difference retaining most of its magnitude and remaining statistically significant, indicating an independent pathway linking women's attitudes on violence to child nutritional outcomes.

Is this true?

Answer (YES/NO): YES